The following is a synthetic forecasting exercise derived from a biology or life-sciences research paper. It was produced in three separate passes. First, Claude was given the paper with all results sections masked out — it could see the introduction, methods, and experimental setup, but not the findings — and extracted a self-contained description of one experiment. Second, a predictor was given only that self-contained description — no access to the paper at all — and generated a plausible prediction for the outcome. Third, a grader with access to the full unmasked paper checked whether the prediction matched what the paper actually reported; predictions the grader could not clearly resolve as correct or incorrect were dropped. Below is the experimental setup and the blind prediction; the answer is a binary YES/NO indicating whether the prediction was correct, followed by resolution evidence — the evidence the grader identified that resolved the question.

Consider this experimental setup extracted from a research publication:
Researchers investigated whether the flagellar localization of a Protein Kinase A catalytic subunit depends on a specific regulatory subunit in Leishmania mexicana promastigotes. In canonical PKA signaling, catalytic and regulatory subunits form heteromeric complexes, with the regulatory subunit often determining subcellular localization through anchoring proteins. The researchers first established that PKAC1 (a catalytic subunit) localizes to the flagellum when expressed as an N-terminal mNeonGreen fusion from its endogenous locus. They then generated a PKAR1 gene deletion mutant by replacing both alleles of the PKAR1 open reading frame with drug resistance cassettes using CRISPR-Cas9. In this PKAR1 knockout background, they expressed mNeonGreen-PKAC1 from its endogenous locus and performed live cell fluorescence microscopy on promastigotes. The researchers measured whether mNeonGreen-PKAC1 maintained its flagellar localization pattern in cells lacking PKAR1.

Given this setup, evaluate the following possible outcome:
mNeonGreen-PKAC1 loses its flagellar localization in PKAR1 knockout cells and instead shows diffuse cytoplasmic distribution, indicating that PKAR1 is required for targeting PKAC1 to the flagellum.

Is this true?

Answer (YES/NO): YES